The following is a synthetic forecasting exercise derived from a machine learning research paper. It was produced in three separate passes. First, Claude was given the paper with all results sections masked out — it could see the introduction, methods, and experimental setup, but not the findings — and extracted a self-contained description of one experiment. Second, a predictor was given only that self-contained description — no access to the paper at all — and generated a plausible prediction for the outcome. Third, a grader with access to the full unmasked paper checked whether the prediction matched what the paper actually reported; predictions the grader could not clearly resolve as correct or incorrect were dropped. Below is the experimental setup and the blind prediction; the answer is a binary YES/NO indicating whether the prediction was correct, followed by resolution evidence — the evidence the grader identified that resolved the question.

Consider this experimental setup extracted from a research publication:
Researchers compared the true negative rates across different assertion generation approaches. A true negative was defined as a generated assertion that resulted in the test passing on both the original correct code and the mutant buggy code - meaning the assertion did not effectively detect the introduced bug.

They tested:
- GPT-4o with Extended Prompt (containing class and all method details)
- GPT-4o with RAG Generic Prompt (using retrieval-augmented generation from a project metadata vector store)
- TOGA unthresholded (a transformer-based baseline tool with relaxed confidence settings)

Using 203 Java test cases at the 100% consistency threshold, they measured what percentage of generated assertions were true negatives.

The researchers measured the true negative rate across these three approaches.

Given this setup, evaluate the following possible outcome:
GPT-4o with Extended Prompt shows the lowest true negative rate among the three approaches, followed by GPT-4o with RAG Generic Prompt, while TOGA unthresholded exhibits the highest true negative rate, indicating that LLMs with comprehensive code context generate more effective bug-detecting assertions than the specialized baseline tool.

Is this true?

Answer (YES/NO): NO